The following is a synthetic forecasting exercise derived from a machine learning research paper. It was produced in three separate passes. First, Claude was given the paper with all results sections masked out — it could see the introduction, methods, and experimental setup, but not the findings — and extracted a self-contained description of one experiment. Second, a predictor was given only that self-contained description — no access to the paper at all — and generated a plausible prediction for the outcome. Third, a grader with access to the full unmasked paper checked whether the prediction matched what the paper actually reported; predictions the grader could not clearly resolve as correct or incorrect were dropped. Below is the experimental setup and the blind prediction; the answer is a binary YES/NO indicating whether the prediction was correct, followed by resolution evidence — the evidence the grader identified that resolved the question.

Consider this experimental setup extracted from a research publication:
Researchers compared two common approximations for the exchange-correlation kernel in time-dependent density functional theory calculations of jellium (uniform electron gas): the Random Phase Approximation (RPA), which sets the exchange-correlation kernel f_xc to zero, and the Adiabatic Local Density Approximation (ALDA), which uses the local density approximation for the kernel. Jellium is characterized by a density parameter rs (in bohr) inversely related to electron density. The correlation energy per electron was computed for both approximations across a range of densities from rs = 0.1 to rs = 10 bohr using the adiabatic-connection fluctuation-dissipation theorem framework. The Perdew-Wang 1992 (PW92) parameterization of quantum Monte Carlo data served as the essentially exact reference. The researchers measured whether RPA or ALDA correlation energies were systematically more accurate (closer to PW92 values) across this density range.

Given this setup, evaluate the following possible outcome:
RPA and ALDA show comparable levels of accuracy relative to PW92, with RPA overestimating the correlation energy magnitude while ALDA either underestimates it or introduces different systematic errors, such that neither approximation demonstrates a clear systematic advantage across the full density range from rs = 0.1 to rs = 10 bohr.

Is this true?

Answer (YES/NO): YES